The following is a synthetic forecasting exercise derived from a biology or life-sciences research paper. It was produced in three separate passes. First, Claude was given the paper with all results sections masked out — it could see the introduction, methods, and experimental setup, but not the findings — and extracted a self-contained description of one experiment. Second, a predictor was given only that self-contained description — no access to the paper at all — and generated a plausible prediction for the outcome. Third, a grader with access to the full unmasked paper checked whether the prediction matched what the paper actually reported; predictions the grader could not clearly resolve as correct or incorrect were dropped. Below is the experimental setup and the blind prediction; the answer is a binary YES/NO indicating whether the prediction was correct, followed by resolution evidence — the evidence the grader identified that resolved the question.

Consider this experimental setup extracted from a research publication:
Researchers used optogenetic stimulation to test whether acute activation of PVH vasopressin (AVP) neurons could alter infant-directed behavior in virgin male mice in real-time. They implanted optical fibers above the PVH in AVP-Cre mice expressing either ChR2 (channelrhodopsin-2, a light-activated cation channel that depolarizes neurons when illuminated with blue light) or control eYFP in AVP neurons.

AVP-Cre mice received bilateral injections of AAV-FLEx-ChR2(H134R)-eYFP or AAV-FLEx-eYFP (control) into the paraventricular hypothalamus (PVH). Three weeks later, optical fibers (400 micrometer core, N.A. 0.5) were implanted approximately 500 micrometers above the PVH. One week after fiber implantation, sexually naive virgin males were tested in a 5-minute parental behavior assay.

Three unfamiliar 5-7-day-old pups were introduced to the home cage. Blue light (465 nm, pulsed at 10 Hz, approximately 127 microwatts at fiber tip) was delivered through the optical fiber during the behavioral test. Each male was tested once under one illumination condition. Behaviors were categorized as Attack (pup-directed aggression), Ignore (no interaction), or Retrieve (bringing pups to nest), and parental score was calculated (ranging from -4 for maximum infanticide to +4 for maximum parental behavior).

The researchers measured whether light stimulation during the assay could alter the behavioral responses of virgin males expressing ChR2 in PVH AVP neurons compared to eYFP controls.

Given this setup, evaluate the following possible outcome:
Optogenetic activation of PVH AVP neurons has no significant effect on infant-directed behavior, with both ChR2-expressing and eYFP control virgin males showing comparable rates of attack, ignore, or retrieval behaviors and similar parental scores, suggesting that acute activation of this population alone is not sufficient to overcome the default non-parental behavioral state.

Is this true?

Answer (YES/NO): NO